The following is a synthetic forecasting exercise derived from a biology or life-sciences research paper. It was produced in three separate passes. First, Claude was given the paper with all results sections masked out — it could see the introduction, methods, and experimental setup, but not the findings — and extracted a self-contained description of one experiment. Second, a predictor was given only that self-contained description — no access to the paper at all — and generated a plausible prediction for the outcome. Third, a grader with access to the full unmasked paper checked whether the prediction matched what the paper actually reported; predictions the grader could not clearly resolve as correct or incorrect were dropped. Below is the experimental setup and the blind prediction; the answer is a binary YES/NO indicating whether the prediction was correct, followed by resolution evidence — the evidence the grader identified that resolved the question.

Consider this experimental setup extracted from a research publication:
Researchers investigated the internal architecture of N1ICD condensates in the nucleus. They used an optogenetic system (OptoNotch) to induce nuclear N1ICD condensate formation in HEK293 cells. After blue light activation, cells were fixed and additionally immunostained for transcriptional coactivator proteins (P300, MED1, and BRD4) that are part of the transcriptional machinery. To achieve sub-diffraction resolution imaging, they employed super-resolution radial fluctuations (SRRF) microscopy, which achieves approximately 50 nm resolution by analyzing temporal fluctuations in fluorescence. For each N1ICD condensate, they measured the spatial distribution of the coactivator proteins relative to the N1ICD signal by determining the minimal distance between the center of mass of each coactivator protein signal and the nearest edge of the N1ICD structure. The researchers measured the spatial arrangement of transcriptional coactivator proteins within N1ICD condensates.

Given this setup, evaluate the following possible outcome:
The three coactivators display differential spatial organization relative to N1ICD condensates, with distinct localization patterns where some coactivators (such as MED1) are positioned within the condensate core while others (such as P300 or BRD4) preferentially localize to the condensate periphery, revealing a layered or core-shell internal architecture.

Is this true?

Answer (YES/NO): NO